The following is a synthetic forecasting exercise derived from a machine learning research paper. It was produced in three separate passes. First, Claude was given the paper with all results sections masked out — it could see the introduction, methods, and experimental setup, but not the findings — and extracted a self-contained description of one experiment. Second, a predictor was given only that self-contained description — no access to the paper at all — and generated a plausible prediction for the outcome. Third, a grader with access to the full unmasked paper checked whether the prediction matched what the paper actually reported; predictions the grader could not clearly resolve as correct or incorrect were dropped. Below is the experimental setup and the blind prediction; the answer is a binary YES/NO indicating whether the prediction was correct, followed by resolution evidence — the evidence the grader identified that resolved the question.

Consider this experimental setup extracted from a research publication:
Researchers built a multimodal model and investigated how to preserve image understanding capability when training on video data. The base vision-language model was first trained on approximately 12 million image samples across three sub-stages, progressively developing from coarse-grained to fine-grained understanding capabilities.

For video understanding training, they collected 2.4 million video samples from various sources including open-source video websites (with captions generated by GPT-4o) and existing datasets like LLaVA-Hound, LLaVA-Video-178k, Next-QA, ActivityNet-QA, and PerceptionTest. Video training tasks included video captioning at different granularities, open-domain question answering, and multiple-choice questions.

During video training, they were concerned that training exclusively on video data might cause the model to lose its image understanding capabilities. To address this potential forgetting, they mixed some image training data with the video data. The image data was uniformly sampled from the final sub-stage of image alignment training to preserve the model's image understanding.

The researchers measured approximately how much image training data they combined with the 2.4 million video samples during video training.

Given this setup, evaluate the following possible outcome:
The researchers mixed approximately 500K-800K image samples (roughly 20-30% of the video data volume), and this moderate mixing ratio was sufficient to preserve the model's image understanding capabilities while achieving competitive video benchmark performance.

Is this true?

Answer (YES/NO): YES